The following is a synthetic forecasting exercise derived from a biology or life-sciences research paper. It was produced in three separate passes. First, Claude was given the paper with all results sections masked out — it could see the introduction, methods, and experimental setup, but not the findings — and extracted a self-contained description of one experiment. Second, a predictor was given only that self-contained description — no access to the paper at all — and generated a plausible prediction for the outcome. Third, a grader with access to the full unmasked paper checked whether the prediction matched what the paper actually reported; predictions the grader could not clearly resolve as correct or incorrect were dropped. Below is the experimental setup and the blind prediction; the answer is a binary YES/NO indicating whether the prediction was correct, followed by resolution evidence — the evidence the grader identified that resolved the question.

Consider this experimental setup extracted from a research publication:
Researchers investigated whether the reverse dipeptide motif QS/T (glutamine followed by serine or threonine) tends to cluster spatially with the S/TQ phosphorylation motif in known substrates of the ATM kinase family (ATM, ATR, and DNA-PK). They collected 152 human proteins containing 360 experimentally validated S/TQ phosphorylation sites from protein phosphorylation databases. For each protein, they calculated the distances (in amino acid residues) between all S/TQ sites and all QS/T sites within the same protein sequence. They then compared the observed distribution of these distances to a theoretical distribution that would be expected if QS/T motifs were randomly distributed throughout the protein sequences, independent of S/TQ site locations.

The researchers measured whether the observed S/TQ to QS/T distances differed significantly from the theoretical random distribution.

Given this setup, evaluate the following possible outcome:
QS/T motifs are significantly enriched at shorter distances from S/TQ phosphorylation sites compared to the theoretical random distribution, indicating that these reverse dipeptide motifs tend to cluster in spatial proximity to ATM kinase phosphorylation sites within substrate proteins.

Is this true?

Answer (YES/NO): YES